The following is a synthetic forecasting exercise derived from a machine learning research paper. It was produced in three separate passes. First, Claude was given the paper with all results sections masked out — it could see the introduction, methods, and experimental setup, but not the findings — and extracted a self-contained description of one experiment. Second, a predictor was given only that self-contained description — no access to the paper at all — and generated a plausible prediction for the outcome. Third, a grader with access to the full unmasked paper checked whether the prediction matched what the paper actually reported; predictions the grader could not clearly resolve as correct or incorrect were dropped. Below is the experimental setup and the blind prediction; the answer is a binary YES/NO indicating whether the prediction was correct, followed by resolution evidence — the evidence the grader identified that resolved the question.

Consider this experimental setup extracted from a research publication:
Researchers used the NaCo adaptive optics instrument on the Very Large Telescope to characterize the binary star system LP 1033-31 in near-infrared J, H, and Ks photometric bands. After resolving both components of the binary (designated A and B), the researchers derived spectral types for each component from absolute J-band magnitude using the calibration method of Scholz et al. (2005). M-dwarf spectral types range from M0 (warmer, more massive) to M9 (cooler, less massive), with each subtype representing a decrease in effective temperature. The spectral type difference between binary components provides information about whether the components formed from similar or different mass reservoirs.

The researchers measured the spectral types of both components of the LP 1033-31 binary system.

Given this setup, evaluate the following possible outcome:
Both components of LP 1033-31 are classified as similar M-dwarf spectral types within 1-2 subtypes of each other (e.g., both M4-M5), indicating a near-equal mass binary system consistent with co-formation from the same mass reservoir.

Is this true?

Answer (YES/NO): YES